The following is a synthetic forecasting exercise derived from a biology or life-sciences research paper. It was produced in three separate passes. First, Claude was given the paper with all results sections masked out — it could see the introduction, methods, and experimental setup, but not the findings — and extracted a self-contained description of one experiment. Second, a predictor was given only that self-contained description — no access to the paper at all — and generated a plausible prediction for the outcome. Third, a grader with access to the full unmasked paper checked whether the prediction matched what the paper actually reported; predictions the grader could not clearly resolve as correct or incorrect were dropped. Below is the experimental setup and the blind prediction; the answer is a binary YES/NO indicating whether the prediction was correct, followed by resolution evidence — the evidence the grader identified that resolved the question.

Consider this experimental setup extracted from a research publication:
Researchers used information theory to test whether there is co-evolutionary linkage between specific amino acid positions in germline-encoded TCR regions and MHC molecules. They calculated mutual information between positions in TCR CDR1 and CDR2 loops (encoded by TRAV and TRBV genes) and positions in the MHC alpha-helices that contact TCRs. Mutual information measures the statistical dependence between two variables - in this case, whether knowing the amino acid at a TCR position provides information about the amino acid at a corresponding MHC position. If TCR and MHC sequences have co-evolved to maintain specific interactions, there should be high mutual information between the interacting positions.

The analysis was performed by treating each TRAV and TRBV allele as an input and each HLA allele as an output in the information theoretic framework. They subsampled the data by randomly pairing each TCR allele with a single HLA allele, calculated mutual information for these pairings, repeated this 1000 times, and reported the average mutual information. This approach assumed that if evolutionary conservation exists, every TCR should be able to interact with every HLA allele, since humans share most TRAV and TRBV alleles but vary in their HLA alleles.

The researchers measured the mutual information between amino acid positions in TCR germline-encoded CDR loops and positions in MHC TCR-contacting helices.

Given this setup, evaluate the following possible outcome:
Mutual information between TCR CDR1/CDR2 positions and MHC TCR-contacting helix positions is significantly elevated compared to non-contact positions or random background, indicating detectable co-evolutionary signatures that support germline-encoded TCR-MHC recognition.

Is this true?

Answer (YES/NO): NO